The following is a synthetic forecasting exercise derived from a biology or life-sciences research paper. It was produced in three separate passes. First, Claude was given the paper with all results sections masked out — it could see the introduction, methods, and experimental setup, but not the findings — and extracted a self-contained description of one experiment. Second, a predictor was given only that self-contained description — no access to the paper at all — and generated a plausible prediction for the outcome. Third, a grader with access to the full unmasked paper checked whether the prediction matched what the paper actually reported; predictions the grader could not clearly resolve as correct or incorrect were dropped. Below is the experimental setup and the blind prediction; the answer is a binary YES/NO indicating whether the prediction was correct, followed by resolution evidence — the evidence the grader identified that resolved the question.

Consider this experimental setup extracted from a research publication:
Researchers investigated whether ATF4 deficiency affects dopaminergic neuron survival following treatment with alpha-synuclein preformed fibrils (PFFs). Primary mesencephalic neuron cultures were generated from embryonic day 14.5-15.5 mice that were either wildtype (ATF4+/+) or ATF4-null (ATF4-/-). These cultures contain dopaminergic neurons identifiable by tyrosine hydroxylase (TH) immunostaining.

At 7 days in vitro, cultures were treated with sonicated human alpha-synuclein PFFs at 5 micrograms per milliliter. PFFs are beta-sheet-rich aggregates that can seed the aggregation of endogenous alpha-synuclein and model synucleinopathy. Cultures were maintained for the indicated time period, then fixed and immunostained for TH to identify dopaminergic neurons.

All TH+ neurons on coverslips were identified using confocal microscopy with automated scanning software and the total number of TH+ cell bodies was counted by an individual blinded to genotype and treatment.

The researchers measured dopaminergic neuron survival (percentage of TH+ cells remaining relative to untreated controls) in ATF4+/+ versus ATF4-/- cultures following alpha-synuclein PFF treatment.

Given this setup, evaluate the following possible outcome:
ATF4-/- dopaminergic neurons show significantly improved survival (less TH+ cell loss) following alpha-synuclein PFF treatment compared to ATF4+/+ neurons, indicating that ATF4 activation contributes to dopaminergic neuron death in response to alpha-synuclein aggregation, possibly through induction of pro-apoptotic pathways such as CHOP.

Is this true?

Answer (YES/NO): YES